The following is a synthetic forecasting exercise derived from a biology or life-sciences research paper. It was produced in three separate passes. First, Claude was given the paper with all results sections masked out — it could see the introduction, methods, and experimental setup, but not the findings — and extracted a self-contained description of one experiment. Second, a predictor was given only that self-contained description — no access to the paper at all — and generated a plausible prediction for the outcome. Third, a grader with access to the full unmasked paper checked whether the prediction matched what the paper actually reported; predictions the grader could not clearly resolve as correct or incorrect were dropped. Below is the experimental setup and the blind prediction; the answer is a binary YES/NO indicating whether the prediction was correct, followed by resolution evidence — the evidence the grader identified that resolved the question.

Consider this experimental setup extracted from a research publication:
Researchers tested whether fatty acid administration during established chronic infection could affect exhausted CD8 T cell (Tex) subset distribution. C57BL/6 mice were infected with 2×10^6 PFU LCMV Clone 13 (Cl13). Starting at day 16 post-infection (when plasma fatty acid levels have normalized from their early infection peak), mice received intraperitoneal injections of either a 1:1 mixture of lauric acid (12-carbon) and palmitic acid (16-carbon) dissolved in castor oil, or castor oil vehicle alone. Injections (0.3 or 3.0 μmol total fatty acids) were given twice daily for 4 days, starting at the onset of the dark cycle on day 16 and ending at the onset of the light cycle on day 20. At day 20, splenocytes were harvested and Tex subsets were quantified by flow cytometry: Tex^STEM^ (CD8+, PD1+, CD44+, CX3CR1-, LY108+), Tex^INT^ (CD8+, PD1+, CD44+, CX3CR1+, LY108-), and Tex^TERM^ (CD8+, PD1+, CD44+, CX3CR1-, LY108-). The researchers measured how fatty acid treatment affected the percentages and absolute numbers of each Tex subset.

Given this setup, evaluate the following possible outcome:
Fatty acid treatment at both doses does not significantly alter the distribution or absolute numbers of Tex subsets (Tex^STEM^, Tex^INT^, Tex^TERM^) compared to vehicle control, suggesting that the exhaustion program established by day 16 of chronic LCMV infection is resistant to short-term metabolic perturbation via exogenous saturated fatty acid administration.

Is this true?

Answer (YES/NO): NO